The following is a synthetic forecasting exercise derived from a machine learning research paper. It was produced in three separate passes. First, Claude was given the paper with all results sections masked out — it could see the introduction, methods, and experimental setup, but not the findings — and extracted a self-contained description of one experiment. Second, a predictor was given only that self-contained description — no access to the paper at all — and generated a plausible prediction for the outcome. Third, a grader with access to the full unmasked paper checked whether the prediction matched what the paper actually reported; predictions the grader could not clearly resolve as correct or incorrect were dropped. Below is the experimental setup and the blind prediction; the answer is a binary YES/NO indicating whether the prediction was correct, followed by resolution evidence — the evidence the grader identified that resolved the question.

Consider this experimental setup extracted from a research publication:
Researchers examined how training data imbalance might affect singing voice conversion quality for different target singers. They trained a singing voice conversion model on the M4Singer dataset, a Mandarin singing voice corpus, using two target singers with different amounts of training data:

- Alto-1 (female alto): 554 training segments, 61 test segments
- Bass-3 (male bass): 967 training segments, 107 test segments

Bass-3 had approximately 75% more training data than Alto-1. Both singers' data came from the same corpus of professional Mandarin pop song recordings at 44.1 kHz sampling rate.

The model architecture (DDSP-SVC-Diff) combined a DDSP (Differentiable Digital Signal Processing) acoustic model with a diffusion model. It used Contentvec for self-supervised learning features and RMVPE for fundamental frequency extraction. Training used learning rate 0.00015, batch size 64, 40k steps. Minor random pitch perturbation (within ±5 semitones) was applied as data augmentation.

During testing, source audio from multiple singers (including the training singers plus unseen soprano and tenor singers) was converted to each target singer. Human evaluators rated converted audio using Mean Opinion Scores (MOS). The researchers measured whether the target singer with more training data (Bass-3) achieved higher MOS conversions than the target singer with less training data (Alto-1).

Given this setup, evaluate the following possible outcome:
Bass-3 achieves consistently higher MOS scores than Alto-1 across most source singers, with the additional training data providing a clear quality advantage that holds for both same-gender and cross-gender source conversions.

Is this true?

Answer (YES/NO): NO